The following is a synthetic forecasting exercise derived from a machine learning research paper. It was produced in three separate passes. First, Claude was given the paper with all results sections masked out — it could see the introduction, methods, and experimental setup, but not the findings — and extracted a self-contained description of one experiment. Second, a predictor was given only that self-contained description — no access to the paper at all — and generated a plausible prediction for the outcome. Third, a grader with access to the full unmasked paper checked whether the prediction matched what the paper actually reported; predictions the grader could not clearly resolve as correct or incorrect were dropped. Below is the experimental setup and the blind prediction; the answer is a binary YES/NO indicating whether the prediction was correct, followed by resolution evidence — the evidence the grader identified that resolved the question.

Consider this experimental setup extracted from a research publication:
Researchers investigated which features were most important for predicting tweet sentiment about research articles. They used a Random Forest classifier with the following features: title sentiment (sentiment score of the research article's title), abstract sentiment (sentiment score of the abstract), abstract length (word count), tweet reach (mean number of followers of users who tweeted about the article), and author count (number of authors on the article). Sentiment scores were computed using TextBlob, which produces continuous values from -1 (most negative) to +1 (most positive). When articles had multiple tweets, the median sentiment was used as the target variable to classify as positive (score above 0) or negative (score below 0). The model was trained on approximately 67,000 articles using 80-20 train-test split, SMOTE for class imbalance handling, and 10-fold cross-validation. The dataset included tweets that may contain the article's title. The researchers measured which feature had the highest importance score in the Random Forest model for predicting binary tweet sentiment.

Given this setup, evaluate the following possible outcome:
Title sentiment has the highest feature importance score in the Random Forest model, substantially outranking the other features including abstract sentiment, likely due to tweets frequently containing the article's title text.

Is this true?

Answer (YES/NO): YES